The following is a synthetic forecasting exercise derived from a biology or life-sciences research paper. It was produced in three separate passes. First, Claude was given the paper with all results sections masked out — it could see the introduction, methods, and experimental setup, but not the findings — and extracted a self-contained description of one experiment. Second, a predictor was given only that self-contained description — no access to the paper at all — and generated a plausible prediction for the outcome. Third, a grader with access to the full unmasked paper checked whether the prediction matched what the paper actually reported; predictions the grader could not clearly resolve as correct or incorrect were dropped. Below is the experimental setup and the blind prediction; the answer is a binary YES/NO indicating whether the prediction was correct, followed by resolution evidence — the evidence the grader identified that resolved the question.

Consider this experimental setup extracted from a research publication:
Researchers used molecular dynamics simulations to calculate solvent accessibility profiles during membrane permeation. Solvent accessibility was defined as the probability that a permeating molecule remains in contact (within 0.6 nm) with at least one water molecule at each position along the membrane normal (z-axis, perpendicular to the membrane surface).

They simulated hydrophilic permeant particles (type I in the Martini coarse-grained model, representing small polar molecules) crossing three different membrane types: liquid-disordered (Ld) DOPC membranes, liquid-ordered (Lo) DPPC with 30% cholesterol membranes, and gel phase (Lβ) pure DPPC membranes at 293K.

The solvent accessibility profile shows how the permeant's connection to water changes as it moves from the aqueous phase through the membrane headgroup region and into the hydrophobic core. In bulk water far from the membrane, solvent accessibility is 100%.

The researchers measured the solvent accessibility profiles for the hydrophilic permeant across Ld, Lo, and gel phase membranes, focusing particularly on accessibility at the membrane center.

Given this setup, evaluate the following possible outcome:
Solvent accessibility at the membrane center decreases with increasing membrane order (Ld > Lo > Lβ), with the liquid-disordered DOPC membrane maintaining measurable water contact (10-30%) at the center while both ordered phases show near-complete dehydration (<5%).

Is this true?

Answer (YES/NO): NO